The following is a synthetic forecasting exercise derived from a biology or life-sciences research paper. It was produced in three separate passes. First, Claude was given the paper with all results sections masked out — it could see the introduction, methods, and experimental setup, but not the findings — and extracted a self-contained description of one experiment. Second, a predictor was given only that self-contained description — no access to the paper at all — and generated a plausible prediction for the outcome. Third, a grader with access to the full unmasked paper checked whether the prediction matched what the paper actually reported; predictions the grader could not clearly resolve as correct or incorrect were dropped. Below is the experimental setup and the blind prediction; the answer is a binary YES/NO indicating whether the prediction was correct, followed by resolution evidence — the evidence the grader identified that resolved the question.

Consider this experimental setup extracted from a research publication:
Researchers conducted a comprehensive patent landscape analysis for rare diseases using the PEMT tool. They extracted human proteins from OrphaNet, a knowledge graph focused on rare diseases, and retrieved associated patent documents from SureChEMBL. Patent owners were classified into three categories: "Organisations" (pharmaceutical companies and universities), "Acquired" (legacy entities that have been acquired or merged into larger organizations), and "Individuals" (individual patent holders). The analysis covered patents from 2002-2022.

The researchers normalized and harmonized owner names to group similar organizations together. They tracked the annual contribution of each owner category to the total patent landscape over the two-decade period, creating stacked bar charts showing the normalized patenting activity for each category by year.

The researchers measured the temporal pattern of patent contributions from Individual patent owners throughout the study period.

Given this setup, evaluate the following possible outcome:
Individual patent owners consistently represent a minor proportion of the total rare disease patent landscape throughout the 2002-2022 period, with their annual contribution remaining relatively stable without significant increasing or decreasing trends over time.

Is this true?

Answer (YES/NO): NO